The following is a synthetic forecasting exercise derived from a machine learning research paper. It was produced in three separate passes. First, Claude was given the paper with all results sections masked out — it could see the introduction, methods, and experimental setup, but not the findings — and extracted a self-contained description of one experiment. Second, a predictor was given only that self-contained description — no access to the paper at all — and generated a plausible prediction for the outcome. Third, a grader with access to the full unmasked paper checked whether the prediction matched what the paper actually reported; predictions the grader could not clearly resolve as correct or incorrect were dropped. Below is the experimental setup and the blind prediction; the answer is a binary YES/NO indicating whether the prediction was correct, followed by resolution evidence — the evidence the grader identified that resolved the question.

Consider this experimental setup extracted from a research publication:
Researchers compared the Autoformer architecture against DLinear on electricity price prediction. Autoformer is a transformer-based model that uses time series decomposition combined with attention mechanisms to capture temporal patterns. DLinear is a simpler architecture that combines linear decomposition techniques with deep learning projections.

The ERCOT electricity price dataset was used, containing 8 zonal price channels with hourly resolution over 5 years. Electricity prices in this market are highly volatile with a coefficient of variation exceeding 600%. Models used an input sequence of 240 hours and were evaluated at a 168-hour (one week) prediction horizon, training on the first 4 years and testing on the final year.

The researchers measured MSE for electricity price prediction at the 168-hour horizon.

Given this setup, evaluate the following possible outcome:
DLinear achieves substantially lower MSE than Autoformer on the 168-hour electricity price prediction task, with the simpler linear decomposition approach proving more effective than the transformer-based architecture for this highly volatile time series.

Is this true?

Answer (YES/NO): YES